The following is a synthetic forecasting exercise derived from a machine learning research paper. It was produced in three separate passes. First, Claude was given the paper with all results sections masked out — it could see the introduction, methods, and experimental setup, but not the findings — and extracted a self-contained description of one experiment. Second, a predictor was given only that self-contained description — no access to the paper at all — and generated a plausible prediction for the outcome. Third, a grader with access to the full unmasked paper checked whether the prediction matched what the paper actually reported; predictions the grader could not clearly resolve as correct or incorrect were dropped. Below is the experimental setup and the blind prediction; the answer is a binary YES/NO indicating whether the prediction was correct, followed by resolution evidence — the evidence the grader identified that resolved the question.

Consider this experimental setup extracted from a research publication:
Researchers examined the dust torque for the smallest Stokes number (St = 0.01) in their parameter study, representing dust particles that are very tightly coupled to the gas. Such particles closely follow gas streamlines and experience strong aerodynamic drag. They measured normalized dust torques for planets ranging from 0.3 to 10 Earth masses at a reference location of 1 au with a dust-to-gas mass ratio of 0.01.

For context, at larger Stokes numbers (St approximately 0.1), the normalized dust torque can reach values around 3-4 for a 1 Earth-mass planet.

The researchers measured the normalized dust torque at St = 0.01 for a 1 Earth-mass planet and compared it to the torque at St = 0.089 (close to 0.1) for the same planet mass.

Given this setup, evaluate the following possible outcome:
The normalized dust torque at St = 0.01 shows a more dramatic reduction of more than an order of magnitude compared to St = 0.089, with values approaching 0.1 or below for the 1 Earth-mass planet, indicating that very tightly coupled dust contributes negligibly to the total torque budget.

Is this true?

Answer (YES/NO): NO